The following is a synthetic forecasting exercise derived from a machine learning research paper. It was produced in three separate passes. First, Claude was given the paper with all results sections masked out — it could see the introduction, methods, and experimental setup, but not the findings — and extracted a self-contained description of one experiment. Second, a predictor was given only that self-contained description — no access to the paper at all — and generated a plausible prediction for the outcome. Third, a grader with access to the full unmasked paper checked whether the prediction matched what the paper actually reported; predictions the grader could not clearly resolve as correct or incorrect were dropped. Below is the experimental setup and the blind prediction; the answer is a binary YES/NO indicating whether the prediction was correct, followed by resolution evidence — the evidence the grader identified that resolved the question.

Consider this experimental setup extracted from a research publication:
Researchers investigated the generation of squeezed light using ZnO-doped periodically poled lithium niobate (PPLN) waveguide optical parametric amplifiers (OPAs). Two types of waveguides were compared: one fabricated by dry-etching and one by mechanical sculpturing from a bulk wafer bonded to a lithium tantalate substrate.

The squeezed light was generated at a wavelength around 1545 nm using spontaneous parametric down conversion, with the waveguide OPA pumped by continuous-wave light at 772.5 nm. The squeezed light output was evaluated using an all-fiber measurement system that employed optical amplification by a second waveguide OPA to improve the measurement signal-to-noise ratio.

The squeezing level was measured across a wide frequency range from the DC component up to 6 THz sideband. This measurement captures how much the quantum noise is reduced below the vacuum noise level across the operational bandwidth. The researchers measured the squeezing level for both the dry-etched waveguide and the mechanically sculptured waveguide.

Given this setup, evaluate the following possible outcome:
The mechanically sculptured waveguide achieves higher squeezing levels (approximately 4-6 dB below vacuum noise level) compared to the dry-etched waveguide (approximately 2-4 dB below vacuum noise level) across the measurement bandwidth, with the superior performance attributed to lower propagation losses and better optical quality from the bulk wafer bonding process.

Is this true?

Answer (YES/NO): NO